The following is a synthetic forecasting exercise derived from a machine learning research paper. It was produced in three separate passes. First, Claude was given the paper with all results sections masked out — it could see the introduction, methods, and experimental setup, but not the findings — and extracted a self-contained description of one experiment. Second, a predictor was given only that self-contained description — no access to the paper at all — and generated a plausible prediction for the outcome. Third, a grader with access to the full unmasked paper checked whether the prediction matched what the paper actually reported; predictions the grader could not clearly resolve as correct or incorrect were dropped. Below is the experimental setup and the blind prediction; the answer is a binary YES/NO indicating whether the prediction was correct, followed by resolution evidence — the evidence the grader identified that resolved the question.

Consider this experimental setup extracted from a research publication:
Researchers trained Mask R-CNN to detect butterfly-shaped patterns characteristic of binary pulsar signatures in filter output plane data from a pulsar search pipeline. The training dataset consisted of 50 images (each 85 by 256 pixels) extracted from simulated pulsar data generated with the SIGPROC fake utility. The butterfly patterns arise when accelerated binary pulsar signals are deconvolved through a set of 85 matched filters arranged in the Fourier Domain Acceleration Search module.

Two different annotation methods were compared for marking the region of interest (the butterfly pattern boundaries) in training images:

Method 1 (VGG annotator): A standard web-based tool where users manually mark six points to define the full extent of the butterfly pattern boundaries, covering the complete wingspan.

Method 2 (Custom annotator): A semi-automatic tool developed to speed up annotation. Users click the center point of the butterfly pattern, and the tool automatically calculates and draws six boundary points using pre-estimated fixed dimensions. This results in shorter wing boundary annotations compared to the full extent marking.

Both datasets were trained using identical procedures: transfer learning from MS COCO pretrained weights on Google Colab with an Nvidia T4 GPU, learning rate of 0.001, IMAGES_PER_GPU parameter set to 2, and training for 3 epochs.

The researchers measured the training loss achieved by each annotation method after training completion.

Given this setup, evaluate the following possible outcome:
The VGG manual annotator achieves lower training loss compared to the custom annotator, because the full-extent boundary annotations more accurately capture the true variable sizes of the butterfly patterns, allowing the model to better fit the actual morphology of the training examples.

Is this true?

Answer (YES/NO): YES